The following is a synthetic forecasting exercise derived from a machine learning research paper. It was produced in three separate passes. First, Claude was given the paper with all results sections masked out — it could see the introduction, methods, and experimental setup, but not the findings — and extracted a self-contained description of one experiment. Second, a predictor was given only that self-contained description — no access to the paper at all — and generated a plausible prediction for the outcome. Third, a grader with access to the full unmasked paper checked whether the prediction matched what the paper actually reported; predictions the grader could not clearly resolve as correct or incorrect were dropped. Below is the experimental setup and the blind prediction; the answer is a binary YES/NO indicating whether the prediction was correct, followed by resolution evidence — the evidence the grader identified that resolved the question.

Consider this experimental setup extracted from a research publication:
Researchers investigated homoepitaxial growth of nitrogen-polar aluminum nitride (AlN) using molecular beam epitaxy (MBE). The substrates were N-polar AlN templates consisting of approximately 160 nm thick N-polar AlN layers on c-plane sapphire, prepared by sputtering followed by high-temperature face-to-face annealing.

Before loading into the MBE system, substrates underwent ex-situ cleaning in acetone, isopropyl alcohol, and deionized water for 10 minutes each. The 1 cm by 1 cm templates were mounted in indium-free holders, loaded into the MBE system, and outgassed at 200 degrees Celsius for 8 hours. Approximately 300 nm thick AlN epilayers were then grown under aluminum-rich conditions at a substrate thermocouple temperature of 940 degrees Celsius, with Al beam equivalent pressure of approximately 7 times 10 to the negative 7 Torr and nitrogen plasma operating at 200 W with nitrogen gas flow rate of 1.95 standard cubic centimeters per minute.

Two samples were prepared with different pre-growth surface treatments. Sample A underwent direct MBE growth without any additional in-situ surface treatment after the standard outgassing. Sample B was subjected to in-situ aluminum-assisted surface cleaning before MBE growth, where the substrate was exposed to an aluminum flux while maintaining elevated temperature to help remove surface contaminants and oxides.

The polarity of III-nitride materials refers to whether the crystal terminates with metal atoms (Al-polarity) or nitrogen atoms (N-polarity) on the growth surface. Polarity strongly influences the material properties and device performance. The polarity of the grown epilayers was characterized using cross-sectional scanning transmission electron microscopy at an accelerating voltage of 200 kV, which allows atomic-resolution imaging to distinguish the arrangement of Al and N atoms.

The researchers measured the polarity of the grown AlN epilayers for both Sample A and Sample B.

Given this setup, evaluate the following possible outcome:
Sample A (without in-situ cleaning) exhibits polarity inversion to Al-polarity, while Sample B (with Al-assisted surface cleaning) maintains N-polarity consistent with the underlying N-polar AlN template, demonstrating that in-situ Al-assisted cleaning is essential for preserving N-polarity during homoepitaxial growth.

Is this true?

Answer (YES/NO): YES